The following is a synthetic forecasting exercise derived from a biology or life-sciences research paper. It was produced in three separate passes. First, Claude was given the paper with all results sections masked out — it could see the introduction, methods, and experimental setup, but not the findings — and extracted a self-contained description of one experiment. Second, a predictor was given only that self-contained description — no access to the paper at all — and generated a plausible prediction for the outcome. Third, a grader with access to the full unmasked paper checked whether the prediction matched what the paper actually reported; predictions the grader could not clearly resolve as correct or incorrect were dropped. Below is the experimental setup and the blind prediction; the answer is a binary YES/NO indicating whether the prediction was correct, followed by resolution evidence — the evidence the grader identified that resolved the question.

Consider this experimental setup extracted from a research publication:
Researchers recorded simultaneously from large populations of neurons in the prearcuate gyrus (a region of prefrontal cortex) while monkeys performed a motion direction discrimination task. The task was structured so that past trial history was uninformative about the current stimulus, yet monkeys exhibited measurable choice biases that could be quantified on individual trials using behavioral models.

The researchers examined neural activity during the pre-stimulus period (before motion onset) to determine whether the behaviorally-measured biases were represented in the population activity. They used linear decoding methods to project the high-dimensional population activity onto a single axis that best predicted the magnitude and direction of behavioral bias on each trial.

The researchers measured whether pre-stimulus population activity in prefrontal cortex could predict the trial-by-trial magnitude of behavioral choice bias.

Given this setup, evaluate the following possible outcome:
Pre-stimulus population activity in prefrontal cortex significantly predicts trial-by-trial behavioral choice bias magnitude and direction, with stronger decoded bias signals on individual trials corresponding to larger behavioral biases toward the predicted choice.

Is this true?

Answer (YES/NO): YES